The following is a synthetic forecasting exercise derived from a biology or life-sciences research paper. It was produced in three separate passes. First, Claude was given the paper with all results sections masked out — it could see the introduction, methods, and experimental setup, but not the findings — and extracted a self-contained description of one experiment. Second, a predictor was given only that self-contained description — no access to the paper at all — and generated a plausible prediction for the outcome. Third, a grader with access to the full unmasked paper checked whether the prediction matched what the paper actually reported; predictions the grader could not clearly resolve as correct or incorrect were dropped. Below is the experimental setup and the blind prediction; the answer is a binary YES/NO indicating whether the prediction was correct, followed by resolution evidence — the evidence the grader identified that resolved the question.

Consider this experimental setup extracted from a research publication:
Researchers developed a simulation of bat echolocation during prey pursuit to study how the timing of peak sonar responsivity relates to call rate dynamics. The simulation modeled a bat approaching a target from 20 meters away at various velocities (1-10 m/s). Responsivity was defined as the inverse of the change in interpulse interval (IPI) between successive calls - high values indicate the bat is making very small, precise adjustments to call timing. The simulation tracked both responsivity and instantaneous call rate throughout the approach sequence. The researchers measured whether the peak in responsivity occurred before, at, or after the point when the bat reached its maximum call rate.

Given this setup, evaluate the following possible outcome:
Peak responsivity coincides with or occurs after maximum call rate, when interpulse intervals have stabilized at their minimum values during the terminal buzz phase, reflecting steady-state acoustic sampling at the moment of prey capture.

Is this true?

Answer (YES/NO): NO